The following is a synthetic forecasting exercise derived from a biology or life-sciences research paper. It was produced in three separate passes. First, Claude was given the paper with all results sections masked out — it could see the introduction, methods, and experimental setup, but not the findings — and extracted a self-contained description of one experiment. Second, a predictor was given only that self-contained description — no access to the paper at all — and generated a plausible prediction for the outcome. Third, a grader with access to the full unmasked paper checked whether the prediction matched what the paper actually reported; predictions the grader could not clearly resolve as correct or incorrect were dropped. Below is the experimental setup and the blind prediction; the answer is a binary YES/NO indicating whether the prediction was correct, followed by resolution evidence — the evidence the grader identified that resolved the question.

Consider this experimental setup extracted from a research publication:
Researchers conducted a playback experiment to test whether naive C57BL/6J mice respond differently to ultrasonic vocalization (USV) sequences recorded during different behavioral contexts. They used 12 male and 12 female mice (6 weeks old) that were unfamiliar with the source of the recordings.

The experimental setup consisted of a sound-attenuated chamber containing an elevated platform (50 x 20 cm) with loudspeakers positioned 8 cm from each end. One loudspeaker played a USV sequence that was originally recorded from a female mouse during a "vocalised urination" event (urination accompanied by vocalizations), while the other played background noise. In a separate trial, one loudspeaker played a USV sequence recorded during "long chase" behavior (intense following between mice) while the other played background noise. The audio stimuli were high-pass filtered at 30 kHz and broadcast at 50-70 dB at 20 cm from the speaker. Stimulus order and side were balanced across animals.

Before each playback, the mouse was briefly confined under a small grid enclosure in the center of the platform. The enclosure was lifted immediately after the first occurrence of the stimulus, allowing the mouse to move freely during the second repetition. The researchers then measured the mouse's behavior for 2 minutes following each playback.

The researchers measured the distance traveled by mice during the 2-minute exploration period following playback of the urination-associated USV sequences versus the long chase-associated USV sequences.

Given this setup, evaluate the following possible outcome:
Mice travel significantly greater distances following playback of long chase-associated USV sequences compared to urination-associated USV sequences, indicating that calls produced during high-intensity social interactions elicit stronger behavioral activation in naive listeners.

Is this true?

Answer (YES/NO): NO